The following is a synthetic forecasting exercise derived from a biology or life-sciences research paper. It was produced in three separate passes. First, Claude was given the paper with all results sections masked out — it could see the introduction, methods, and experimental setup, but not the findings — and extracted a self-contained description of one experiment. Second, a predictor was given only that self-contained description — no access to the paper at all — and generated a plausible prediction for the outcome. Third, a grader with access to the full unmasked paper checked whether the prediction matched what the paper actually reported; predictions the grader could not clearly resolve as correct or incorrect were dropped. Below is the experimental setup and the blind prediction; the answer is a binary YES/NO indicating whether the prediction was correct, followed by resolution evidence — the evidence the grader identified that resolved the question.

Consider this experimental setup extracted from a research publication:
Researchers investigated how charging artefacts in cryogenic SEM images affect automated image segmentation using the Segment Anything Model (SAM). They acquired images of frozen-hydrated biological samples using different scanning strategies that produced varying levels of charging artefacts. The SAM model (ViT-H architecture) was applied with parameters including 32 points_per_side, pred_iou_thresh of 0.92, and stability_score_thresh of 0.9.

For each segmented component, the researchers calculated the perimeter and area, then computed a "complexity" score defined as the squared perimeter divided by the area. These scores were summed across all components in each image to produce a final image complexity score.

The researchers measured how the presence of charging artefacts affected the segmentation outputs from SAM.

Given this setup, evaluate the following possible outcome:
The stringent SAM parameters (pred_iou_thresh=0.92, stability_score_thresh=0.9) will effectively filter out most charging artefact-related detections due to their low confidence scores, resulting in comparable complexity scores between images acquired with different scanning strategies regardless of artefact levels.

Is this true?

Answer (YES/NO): NO